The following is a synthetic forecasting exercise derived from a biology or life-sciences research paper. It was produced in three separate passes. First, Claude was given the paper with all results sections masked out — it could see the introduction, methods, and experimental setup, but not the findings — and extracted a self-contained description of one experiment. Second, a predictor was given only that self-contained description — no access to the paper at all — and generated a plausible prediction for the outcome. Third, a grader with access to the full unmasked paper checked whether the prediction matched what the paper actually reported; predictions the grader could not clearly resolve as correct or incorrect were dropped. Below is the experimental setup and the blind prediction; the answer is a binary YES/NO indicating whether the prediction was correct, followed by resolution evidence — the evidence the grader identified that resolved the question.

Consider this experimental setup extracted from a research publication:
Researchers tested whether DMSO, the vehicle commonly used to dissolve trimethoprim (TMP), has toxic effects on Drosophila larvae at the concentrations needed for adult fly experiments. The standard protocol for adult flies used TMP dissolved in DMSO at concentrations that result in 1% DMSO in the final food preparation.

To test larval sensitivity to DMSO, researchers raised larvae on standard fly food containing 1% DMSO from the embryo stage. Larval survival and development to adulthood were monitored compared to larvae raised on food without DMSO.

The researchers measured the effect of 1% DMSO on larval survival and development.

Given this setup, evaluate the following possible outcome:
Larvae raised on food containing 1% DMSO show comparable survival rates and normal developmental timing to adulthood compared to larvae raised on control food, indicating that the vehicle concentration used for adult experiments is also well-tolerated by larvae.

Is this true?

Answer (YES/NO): NO